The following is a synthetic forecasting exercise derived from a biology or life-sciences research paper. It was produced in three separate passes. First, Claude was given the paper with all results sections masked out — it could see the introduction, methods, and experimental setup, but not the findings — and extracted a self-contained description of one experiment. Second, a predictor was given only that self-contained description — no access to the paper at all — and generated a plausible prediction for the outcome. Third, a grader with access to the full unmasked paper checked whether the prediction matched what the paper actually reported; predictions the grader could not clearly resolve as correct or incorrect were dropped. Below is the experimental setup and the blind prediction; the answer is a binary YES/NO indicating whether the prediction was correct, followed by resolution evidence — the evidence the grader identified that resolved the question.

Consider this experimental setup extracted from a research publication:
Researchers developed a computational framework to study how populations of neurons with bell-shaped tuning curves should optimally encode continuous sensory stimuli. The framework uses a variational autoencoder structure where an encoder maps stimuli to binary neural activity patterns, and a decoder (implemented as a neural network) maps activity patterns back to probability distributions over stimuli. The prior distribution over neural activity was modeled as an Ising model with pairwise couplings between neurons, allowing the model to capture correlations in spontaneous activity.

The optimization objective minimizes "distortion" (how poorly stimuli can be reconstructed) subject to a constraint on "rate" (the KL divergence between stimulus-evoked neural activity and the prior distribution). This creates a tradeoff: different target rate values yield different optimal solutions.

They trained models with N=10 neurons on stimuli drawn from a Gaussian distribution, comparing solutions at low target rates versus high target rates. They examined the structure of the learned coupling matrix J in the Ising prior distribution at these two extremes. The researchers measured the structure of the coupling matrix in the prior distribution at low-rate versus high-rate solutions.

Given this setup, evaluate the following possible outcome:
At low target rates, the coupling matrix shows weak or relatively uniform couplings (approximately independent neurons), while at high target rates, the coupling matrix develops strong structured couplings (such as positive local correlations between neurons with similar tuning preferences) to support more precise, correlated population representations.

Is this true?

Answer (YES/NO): YES